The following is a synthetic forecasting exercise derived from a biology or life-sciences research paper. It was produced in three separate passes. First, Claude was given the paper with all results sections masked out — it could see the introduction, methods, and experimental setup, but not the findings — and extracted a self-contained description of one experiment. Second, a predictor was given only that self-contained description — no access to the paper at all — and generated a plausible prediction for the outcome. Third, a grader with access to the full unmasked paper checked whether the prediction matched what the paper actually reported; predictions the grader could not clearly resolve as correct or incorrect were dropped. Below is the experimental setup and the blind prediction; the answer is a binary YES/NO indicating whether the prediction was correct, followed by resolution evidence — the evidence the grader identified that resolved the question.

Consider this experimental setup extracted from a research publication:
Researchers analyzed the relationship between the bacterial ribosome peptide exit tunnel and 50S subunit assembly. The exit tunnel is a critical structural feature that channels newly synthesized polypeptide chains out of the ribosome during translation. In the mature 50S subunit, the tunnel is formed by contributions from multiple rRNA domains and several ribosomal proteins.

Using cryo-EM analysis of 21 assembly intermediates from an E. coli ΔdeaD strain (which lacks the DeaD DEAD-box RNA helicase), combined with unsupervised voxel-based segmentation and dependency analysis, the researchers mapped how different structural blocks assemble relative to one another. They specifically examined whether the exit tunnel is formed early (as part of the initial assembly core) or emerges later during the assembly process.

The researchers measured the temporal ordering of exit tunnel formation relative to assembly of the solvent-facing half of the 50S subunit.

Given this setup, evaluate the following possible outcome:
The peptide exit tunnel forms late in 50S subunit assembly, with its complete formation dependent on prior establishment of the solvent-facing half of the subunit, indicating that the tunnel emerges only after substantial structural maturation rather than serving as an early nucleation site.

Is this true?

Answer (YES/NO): NO